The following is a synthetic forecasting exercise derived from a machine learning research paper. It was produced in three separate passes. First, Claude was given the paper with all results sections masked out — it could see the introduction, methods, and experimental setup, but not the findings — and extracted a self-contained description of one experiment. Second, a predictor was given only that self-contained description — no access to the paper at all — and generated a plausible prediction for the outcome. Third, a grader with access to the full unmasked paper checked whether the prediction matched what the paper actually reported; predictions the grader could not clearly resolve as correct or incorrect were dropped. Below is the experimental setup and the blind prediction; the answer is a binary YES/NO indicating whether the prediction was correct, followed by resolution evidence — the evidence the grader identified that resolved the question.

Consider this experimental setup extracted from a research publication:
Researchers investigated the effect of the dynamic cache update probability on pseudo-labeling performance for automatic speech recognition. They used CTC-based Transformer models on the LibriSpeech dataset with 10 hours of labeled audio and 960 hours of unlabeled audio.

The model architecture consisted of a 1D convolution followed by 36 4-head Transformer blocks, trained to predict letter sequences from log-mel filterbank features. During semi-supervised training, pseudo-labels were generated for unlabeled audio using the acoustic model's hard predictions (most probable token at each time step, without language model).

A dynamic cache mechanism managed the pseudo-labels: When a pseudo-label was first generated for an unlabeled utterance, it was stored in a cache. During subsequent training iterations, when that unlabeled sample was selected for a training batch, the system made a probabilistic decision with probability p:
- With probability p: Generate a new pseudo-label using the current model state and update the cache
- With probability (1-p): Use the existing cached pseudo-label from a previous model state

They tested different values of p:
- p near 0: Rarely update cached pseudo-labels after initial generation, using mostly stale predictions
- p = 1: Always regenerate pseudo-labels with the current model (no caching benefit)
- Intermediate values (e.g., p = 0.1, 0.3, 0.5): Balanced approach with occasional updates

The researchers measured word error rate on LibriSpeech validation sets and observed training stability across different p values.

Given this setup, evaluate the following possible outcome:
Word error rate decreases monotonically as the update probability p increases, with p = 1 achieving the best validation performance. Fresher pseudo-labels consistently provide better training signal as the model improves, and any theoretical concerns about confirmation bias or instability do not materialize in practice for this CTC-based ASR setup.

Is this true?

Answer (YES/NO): NO